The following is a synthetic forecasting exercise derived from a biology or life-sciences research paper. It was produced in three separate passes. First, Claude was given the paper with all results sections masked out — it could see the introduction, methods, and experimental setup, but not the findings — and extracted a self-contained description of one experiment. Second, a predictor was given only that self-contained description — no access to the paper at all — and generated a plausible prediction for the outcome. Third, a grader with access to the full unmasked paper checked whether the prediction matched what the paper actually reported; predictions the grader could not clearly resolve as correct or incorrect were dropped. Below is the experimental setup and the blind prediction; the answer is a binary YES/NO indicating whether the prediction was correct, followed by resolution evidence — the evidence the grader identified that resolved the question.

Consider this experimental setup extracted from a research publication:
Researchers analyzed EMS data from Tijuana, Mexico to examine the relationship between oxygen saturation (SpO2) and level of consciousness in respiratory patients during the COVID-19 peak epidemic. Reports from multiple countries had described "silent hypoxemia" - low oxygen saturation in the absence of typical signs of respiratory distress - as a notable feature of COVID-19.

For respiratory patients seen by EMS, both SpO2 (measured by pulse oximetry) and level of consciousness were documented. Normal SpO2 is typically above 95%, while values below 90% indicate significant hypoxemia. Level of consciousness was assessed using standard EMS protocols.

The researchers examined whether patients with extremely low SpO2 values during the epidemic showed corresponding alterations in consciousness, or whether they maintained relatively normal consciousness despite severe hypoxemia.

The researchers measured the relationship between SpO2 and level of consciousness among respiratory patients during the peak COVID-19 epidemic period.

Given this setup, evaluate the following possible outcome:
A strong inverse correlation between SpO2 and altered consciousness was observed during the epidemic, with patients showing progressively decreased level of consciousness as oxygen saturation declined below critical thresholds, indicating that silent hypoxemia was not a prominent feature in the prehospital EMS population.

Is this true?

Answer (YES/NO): NO